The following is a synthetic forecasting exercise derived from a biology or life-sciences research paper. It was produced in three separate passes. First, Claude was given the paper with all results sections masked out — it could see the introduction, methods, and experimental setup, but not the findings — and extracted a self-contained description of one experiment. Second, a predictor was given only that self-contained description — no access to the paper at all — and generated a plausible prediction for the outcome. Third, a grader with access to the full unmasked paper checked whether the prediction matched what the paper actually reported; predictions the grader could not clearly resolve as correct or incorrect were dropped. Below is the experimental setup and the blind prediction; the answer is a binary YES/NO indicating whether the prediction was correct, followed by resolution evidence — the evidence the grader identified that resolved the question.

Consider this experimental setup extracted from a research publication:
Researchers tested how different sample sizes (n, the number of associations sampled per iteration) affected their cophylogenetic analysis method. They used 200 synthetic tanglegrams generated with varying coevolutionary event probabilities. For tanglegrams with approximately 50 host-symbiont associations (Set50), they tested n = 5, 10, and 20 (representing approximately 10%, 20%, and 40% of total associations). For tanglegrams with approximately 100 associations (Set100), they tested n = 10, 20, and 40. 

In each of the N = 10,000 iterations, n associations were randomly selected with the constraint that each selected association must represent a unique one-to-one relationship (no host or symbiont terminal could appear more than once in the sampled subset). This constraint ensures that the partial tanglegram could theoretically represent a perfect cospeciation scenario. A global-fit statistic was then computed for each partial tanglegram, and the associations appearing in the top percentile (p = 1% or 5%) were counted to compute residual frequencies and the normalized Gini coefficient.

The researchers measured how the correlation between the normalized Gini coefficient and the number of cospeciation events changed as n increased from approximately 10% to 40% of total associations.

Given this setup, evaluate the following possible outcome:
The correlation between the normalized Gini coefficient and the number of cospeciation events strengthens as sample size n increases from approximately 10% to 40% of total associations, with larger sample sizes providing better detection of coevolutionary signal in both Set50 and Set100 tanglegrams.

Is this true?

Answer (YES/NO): NO